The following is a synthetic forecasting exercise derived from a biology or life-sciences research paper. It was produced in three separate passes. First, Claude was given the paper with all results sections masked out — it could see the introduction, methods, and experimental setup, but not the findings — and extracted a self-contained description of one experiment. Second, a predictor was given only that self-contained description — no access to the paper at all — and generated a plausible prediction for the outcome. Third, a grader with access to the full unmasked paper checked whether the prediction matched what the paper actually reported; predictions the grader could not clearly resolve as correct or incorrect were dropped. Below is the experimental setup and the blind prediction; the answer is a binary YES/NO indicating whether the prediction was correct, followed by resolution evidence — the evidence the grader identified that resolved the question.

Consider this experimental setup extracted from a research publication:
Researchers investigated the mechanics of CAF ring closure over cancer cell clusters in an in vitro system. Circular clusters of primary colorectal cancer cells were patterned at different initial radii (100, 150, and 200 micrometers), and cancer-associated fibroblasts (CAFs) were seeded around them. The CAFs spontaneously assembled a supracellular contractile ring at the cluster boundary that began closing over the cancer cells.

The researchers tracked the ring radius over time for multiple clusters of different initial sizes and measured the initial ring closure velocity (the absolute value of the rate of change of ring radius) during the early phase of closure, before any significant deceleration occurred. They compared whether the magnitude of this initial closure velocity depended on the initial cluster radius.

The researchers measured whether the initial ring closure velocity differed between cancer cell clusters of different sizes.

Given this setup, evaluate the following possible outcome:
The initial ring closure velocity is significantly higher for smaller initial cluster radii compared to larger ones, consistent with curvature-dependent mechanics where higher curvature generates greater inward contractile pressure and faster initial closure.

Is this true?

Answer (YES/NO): NO